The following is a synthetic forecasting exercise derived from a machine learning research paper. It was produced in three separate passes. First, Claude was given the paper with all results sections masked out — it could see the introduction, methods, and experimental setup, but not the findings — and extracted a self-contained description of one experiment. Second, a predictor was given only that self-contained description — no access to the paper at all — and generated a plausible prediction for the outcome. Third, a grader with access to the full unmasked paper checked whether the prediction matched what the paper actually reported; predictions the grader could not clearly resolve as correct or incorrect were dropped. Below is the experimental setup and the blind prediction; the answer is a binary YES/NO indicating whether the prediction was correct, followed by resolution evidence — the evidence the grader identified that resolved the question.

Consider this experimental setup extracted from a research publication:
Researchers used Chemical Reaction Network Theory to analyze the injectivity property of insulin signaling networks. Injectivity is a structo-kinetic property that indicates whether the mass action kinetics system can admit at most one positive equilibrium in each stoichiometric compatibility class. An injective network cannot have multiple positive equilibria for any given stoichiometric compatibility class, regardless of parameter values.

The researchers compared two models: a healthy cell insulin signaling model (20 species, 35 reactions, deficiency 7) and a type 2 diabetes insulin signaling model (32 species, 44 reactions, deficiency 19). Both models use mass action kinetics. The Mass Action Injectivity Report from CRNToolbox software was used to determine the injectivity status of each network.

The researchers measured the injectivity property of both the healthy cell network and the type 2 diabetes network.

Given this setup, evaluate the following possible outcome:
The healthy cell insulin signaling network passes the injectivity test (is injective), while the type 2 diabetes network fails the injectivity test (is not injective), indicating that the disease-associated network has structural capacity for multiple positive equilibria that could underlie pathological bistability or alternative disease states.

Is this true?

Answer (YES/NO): YES